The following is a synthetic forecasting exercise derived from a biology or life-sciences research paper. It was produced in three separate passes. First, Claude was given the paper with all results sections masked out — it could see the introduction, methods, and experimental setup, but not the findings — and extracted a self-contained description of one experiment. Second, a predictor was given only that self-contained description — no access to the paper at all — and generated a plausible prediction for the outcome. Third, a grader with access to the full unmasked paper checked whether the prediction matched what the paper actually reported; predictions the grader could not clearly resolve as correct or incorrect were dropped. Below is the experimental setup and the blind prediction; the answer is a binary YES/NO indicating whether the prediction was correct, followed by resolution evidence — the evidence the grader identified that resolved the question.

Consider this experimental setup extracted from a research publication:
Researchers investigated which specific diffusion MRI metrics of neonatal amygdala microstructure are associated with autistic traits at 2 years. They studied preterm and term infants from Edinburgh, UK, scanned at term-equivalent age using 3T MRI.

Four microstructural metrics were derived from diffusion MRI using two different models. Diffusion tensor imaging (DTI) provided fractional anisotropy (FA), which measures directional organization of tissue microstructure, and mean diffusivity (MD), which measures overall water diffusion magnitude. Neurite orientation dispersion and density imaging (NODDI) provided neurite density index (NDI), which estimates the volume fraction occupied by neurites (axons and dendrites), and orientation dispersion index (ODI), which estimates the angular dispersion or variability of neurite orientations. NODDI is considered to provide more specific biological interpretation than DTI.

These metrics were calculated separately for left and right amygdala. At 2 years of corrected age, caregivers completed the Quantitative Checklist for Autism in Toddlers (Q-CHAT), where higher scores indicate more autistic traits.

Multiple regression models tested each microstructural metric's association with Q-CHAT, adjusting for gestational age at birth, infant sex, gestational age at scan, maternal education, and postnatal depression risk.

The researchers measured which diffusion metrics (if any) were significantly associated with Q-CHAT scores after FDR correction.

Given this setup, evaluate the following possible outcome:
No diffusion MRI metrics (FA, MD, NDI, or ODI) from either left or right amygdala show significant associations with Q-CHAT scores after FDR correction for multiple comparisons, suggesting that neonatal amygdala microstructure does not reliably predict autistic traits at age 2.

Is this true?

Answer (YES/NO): NO